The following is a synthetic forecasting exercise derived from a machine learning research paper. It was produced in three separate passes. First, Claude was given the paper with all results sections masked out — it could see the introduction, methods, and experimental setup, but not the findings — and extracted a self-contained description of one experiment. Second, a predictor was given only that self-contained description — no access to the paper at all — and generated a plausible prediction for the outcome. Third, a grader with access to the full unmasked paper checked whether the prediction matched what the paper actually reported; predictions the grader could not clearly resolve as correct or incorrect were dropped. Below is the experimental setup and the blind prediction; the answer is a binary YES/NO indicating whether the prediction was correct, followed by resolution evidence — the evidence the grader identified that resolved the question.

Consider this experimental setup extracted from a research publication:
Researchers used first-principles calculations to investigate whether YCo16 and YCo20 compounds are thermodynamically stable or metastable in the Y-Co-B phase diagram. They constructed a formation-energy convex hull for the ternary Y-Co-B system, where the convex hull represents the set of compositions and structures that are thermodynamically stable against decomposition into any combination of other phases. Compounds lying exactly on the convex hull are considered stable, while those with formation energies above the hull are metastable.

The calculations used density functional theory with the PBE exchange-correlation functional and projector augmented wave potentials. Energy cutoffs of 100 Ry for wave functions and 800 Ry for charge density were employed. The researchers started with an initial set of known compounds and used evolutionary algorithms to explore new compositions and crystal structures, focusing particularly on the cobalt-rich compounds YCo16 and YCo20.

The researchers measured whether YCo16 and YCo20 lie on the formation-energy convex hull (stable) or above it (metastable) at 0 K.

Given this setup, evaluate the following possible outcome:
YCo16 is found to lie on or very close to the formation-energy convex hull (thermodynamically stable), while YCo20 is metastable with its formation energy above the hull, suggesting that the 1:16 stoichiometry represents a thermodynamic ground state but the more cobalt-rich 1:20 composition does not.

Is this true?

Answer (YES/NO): NO